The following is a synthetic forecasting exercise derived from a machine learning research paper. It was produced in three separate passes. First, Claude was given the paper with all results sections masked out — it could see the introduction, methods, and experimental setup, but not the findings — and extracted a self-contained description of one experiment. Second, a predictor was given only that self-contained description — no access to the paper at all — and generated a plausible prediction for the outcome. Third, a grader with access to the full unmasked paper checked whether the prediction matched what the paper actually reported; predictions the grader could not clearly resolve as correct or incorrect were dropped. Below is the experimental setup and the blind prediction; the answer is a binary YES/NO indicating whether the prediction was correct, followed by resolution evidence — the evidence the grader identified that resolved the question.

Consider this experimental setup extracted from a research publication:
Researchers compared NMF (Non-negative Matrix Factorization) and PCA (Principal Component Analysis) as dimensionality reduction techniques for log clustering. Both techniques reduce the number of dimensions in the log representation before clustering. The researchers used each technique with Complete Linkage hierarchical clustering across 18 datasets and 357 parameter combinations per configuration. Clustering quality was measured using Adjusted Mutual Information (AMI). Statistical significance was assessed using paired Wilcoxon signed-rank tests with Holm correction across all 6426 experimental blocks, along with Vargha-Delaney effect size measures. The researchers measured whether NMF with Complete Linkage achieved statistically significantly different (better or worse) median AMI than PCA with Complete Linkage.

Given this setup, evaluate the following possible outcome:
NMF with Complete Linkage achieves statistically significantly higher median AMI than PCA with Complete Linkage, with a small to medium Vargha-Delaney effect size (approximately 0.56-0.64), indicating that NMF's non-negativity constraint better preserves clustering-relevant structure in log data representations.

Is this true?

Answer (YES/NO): NO